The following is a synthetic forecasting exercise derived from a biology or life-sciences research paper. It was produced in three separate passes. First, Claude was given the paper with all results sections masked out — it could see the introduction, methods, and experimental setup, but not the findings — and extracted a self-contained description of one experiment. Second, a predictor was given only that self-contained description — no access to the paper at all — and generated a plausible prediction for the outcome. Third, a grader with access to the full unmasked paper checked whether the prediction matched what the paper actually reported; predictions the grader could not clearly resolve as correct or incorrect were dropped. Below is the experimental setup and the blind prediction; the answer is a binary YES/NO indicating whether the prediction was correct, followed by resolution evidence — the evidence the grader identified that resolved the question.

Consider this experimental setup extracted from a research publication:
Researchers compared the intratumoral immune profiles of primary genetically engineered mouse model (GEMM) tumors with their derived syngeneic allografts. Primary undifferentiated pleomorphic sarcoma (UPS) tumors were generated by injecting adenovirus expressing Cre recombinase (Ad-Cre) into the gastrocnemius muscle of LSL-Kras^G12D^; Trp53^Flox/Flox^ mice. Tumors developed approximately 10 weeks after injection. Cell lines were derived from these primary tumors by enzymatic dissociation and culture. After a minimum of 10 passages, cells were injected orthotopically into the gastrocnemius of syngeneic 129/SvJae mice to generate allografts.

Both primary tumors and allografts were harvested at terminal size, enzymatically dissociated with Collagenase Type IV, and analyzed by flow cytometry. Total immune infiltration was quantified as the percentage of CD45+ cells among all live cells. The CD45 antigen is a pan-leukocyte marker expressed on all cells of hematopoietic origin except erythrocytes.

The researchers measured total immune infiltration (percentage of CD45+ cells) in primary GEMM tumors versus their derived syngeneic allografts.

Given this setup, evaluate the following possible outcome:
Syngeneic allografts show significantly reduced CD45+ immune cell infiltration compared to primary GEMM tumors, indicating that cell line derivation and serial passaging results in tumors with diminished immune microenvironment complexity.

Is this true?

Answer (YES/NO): YES